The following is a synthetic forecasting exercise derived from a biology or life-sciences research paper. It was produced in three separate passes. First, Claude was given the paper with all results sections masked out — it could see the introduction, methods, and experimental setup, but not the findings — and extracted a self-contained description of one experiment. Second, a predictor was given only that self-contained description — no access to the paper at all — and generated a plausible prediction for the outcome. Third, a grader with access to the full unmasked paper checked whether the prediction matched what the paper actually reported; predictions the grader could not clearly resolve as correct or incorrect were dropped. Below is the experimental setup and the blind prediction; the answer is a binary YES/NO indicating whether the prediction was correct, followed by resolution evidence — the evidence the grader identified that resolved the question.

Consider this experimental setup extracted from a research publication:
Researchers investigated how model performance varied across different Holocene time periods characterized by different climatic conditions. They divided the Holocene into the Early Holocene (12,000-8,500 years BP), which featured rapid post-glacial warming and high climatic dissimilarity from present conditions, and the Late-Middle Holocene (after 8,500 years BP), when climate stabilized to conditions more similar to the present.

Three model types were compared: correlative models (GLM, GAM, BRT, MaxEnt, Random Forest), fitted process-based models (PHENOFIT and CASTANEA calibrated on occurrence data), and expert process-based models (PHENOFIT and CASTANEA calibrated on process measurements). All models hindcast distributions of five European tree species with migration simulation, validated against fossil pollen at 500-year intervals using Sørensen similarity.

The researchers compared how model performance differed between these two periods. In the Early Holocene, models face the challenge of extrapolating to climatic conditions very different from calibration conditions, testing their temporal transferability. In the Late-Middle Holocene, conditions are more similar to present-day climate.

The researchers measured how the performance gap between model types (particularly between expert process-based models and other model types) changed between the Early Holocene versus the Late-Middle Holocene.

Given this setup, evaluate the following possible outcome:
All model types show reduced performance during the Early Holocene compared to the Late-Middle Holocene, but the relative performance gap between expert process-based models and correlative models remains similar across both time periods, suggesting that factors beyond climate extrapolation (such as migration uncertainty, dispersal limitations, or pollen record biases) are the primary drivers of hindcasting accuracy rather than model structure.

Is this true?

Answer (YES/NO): NO